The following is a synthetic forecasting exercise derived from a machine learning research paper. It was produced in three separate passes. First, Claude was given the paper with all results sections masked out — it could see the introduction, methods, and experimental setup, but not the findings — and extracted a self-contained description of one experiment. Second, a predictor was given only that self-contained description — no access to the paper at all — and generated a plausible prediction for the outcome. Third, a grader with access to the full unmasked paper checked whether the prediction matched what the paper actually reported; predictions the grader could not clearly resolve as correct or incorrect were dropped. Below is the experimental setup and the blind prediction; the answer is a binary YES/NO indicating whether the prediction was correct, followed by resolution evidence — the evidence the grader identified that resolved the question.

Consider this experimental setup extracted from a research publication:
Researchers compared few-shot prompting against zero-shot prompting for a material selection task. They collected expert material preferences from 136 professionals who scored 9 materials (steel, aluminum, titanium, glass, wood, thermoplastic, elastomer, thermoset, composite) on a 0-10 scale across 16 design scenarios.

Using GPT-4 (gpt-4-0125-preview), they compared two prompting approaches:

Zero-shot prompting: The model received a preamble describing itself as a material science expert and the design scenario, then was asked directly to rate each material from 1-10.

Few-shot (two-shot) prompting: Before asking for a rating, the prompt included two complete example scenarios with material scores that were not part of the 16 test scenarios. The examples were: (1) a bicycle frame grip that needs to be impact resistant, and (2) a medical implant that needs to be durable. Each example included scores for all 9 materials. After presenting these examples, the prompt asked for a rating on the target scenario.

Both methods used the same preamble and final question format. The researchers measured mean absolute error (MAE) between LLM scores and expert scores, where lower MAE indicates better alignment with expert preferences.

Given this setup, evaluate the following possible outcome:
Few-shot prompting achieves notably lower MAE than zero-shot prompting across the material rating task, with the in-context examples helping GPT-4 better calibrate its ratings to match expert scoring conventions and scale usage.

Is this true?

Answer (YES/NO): NO